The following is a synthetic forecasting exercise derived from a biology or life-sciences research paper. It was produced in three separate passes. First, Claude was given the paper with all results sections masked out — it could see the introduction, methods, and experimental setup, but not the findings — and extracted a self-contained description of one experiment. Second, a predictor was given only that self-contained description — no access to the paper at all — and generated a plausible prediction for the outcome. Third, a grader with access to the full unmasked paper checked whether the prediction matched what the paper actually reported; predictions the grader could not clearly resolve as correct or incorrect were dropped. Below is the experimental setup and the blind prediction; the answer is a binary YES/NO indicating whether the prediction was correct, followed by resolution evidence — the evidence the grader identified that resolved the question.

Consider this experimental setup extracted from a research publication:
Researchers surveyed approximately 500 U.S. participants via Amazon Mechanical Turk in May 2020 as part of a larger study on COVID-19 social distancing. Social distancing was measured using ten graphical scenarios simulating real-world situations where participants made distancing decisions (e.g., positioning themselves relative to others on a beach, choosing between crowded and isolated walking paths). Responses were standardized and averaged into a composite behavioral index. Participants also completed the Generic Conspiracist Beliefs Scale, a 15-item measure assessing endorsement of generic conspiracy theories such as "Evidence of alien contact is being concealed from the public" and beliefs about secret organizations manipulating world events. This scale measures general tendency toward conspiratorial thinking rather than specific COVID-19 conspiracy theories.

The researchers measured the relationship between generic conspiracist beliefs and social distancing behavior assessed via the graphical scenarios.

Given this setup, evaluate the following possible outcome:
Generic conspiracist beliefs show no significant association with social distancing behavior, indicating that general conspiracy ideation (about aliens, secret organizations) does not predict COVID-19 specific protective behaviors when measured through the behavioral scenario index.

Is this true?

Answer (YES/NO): NO